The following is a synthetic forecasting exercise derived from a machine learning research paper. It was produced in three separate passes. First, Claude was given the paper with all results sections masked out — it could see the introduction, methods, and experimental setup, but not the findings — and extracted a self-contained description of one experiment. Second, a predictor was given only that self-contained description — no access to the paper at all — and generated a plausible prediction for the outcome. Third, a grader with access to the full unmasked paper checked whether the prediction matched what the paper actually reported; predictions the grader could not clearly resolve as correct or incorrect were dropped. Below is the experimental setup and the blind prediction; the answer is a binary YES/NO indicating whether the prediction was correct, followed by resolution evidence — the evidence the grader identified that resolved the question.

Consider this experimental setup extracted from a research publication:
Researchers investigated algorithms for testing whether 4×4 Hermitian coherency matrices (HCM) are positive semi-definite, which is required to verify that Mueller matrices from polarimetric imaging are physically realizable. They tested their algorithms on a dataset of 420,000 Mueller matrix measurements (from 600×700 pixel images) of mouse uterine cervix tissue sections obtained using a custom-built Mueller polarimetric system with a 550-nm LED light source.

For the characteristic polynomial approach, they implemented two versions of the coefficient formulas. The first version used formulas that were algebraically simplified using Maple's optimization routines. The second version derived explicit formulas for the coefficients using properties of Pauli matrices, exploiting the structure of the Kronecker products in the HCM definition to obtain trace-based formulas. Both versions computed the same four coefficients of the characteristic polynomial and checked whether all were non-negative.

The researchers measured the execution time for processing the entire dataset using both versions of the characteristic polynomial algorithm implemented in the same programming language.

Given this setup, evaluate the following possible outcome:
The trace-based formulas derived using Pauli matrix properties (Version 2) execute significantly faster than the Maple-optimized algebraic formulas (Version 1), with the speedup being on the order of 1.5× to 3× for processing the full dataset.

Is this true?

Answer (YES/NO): YES